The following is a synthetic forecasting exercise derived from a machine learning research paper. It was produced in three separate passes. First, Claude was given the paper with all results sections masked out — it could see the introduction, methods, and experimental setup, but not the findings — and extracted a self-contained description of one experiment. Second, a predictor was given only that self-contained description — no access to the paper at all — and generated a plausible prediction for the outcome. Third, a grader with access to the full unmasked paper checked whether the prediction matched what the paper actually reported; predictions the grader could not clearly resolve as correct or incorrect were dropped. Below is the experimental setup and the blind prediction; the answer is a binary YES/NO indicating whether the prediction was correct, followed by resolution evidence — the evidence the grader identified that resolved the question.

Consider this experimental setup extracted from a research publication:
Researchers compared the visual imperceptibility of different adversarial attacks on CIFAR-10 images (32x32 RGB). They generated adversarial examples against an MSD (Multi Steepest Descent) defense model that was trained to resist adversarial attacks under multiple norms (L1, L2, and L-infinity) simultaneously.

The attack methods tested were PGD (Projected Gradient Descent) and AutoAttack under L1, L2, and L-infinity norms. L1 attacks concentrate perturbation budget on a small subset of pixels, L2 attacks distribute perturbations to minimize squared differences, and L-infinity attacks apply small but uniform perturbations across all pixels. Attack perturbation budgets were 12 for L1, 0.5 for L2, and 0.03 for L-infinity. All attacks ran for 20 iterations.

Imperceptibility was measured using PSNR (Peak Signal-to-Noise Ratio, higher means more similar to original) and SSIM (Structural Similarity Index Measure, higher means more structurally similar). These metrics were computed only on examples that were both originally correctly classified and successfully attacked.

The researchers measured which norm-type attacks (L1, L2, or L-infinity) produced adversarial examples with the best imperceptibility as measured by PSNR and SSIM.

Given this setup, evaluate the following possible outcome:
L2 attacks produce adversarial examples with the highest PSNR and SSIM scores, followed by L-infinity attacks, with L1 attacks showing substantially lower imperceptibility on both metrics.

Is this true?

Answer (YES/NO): NO